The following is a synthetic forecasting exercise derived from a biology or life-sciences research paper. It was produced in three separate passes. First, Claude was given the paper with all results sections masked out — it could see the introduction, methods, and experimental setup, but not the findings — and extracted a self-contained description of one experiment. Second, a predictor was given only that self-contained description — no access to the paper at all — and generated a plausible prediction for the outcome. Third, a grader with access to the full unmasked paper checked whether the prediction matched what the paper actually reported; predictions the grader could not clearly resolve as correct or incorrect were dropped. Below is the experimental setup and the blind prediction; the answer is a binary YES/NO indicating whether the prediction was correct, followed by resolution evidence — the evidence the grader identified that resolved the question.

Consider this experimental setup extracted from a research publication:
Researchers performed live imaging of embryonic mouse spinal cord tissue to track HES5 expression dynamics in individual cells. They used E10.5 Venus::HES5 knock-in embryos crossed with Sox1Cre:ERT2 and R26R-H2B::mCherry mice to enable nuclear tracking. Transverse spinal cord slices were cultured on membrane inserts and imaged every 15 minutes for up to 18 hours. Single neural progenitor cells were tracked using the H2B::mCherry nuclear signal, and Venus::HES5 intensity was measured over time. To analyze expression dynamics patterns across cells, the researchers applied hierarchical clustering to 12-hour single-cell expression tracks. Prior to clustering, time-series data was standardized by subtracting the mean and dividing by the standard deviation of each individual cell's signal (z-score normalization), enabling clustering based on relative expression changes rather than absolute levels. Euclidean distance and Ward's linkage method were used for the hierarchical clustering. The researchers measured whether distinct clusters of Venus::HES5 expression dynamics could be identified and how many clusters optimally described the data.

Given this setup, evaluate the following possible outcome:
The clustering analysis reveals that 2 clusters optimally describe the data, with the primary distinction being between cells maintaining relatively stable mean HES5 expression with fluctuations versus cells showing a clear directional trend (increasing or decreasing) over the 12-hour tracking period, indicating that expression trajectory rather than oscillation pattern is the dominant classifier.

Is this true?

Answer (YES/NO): NO